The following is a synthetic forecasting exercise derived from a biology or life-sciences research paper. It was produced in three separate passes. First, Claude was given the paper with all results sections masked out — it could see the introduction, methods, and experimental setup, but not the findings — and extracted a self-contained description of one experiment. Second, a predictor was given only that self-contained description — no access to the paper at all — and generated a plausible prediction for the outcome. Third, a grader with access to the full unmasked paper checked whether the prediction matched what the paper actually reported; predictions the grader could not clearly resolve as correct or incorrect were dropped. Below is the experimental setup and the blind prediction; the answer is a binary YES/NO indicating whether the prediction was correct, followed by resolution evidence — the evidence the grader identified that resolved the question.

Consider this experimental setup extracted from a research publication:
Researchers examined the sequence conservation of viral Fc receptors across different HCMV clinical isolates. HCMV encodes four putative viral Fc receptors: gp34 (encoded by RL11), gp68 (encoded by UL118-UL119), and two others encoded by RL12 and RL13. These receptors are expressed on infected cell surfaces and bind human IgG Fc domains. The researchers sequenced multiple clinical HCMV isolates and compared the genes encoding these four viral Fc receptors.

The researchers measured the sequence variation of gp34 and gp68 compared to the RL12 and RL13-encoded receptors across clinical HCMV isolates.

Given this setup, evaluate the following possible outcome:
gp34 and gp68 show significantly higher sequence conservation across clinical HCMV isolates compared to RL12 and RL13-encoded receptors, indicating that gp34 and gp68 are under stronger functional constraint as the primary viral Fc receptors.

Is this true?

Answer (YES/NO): YES